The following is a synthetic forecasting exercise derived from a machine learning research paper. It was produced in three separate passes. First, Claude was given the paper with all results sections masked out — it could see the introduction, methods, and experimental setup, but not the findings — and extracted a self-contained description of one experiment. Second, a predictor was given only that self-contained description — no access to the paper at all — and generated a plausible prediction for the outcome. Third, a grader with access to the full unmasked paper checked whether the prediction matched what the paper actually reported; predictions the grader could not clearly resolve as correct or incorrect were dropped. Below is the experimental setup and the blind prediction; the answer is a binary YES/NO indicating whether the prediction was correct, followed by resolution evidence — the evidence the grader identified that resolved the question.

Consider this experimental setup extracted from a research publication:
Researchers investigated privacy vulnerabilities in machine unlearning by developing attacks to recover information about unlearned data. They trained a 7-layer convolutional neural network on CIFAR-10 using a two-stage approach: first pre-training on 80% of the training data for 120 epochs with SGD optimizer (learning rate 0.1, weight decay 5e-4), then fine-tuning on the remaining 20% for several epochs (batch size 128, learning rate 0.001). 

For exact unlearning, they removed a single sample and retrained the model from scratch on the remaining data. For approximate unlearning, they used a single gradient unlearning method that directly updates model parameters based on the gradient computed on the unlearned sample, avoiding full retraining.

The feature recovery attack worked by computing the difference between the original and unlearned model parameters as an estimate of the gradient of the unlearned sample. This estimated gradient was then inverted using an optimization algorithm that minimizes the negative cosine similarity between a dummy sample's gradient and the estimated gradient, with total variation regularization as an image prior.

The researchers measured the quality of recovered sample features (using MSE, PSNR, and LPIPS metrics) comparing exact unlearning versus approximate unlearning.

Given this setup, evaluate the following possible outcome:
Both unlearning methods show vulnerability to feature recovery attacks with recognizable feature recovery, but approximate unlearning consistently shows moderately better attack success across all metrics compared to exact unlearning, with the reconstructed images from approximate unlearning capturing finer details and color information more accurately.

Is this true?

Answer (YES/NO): NO